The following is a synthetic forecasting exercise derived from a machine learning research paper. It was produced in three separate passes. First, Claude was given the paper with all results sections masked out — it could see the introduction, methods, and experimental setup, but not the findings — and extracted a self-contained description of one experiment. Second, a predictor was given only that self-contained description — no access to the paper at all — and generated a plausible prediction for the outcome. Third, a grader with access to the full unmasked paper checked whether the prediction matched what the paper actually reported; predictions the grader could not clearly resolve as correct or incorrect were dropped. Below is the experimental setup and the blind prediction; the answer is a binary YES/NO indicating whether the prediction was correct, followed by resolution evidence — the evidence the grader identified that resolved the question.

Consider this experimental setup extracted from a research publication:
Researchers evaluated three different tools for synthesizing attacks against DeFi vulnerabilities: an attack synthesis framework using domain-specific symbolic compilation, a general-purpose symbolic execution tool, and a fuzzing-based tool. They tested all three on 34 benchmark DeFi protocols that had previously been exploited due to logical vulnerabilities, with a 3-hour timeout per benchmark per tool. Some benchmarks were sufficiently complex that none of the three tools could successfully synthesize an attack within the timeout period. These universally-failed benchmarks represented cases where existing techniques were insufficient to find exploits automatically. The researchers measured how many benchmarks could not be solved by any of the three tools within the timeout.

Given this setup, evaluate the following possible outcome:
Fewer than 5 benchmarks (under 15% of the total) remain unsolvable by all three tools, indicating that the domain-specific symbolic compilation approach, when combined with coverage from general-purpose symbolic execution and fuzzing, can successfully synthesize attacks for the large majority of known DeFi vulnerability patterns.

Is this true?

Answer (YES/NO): NO